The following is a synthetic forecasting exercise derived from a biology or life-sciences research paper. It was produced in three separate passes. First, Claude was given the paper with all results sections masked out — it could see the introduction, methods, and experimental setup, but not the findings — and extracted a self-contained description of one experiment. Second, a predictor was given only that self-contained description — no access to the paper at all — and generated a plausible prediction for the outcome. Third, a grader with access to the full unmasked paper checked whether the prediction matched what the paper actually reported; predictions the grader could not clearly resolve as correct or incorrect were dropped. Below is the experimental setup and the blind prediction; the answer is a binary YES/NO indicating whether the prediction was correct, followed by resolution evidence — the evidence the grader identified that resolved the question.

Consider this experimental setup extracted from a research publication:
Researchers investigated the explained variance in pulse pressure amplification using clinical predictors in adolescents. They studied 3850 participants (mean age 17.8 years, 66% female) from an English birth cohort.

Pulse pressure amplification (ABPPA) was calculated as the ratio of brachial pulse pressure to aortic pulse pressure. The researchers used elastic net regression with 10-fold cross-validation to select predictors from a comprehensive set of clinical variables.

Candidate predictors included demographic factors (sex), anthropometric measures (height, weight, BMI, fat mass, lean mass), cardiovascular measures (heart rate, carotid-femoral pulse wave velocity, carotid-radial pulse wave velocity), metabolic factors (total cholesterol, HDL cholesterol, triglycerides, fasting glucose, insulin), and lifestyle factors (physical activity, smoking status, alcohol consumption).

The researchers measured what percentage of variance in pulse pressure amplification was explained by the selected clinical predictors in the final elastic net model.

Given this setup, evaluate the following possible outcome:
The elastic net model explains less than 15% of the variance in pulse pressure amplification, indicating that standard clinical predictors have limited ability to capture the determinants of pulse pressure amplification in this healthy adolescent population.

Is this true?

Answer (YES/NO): YES